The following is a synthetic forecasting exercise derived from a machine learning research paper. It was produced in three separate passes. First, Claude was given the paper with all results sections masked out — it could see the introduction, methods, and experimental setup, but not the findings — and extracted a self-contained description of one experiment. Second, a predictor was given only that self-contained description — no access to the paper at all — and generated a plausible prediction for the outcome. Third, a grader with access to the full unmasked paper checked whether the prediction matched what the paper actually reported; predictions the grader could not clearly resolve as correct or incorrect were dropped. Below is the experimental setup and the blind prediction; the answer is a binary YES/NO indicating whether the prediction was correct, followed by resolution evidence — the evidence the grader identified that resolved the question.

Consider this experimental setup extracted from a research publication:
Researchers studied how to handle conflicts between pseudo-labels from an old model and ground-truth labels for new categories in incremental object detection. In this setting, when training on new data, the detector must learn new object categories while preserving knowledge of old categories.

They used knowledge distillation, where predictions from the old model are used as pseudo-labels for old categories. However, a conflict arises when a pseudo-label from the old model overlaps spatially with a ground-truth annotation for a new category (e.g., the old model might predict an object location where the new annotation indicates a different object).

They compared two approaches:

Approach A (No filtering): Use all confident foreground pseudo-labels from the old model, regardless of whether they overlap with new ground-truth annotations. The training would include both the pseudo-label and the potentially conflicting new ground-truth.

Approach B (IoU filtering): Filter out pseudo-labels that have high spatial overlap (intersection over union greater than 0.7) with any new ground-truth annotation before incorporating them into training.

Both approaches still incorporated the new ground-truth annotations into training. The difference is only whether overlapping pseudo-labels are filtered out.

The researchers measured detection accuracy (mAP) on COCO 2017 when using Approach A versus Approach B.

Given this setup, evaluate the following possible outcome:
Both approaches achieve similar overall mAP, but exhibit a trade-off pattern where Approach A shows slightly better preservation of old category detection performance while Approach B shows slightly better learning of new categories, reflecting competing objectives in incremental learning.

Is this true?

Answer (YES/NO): NO